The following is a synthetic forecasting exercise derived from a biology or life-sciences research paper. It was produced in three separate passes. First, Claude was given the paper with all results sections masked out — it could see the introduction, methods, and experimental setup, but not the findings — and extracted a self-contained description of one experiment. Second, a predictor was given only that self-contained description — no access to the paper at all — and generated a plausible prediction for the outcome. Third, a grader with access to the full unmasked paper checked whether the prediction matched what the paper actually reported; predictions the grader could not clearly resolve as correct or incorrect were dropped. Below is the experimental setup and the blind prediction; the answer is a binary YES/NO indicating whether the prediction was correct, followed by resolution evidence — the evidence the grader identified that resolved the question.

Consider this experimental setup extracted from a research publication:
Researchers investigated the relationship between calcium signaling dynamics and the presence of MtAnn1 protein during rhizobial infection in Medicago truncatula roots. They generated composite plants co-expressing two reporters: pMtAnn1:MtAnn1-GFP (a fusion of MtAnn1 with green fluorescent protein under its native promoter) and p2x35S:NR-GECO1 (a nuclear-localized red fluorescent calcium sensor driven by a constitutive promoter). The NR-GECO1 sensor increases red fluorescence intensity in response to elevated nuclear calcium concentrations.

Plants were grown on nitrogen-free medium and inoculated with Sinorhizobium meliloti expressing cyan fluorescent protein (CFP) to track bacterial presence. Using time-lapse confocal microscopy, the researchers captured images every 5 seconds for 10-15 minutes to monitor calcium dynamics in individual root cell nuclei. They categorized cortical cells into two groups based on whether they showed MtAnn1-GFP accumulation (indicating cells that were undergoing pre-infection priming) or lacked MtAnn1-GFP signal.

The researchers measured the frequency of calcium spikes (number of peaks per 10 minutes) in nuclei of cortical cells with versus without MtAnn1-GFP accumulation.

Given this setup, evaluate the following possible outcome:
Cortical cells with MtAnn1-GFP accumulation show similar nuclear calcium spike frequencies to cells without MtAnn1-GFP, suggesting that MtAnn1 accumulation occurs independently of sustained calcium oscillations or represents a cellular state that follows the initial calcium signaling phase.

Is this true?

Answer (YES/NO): NO